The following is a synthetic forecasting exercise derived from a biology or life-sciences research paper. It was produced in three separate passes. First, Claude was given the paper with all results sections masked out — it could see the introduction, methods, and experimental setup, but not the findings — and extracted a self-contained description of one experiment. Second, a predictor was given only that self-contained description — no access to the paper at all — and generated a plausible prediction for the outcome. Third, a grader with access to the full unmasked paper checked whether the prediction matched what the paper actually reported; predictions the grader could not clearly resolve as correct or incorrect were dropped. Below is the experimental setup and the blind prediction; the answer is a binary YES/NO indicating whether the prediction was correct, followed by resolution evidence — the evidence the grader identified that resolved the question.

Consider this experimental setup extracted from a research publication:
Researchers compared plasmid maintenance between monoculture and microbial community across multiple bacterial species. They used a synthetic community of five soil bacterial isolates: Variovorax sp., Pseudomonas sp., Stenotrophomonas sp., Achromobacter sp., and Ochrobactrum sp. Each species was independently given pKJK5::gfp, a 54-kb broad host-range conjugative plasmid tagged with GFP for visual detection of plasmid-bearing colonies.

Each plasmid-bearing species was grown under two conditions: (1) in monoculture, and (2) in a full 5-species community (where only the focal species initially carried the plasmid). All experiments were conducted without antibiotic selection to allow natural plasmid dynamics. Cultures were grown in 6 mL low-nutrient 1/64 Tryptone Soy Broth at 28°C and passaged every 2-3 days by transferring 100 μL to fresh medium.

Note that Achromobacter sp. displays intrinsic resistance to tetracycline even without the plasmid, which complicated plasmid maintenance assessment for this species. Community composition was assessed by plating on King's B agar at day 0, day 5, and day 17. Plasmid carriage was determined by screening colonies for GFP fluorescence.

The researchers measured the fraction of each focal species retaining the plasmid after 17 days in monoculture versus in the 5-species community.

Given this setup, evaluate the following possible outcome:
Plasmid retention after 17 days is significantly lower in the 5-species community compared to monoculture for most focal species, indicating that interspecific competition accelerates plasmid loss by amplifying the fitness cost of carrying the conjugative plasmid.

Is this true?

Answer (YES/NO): NO